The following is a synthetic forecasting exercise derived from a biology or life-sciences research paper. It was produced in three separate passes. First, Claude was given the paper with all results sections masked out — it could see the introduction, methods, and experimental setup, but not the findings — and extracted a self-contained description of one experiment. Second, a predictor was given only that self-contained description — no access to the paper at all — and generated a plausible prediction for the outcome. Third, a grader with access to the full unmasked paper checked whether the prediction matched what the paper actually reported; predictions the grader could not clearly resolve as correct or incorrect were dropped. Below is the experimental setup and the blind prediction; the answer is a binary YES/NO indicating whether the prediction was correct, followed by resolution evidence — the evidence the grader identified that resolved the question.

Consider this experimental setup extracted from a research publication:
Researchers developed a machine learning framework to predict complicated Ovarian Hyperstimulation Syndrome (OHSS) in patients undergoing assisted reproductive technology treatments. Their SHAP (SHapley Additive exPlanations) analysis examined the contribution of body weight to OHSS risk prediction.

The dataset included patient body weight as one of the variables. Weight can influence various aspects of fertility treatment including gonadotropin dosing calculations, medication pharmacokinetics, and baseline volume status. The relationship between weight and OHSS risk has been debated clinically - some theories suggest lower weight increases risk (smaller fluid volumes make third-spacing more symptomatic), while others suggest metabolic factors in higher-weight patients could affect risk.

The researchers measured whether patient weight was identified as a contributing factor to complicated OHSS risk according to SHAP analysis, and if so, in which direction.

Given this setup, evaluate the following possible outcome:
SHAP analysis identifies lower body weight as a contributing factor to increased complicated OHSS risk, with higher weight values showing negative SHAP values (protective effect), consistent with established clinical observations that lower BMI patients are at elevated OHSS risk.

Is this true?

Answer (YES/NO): NO